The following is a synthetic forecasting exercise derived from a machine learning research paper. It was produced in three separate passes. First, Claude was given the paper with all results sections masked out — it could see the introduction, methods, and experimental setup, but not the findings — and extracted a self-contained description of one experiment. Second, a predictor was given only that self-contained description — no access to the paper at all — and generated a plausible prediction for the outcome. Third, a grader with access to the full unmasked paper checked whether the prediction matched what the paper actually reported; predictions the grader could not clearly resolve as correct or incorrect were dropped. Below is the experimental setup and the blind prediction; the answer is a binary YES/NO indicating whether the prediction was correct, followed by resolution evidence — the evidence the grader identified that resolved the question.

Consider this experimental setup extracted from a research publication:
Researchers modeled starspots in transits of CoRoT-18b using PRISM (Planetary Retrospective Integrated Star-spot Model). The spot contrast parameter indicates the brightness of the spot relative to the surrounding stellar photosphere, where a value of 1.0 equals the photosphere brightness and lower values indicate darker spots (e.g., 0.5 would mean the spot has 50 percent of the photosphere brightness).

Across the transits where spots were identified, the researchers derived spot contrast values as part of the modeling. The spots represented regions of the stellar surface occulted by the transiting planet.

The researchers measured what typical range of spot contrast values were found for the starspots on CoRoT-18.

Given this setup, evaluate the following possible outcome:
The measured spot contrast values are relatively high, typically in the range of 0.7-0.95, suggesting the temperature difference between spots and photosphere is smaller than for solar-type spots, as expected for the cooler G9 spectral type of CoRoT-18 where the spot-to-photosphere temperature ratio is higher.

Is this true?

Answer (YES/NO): YES